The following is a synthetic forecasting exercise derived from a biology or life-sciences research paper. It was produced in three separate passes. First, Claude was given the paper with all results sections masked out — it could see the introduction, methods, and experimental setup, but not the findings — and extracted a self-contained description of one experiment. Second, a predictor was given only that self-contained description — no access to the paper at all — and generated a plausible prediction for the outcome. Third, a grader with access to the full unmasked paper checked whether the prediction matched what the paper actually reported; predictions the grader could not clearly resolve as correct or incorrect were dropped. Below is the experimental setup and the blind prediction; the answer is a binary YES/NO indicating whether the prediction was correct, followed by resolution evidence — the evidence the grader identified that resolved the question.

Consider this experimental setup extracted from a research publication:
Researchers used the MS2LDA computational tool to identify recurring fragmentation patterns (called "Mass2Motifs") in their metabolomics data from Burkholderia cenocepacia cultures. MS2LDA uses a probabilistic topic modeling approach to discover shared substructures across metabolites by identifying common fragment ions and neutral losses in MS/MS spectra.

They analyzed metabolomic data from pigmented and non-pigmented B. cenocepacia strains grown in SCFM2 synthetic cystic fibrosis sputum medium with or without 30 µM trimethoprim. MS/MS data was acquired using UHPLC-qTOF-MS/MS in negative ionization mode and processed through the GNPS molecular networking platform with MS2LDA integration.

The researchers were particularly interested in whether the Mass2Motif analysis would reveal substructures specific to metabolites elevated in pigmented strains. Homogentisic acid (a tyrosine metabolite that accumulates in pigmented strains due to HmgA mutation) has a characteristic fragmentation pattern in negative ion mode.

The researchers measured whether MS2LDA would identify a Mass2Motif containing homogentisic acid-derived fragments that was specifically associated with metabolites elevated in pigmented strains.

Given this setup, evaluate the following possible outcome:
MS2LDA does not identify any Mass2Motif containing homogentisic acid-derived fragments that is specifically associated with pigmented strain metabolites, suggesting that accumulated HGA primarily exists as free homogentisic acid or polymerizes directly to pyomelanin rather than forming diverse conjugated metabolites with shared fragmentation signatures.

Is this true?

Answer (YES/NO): NO